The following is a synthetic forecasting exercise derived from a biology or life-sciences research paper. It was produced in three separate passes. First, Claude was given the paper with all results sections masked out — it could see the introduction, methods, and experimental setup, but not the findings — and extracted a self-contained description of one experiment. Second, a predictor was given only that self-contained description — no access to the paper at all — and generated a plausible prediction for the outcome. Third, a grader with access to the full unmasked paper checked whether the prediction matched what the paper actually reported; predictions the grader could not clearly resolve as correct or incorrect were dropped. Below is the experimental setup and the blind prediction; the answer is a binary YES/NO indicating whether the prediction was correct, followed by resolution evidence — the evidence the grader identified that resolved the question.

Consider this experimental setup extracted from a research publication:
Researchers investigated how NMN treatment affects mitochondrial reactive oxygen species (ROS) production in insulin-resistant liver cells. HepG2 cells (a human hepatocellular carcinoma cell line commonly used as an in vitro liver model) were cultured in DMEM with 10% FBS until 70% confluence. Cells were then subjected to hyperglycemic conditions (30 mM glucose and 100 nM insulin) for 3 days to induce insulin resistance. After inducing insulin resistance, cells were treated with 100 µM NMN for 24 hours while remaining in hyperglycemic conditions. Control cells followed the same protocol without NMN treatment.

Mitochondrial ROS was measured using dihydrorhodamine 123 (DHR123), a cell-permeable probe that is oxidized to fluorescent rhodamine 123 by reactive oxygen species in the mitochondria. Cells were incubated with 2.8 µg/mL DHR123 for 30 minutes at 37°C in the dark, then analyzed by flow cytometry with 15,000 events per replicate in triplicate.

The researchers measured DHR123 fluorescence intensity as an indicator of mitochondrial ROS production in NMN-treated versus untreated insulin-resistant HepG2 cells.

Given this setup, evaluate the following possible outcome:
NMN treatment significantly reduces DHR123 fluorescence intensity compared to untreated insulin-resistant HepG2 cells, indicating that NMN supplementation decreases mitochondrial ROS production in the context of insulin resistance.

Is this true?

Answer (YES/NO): NO